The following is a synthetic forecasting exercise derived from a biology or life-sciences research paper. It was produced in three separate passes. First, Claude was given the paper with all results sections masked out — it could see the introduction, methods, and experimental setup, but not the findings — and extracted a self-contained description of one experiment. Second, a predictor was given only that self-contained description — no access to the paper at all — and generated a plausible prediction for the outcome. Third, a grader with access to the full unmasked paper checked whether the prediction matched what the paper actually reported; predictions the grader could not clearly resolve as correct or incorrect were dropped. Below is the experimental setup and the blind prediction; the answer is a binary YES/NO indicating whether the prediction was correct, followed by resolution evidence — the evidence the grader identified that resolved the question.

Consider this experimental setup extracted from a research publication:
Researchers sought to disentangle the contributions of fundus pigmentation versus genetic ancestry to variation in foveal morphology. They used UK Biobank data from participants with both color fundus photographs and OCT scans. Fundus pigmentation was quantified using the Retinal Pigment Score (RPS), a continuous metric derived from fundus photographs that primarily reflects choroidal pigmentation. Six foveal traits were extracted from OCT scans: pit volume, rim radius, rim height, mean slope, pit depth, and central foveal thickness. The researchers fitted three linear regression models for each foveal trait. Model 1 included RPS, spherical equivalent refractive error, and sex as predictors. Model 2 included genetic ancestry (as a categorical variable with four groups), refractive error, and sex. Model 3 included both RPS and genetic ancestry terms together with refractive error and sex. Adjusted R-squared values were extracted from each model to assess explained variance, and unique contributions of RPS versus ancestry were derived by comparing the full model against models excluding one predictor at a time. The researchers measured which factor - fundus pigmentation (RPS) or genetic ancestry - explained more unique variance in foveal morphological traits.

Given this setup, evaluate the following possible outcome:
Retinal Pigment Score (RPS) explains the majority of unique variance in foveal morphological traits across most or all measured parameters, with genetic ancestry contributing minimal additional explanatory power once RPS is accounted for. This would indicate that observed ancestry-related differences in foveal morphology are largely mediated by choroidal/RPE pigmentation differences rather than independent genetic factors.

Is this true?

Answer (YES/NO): NO